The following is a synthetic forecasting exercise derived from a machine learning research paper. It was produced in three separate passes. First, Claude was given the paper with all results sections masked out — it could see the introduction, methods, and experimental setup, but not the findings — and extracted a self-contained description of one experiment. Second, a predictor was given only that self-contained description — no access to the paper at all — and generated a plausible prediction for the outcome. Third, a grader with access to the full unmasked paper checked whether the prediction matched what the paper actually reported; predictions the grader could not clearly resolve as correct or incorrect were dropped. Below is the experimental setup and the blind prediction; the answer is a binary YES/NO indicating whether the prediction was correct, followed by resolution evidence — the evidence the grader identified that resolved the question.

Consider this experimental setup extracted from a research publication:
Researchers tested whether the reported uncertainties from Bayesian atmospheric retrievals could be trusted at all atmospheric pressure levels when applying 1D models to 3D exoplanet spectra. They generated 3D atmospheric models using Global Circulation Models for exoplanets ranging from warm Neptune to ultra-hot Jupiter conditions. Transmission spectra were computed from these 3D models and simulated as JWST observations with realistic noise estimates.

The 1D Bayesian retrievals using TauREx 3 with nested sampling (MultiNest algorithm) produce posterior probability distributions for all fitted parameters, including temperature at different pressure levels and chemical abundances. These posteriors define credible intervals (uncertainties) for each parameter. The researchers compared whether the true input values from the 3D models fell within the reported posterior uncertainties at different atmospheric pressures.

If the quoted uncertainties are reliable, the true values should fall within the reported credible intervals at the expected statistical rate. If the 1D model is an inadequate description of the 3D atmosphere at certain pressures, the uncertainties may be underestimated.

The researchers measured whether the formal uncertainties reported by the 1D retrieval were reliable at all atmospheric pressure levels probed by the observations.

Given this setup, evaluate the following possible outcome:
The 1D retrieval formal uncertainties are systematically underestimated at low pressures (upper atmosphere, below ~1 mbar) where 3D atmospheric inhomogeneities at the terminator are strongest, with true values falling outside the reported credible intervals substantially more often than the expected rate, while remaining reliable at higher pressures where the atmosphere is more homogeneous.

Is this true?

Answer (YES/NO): NO